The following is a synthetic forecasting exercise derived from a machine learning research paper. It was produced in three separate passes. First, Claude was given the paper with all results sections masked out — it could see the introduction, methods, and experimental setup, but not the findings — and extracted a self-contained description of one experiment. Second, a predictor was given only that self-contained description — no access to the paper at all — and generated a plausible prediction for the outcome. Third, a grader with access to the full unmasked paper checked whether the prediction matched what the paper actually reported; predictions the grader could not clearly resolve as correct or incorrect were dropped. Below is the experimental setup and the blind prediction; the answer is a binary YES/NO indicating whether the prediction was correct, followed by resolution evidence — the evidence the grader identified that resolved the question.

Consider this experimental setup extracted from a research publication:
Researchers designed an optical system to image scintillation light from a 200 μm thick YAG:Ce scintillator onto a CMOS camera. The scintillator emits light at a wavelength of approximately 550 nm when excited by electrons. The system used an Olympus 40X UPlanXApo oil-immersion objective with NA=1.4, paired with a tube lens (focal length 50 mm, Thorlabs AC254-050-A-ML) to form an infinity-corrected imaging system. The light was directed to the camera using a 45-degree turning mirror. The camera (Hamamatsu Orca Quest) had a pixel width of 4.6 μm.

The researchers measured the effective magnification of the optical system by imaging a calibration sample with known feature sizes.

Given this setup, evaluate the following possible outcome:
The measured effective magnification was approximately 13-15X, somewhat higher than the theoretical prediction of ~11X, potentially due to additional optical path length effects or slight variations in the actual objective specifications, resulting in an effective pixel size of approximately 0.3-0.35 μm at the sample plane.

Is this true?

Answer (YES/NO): NO